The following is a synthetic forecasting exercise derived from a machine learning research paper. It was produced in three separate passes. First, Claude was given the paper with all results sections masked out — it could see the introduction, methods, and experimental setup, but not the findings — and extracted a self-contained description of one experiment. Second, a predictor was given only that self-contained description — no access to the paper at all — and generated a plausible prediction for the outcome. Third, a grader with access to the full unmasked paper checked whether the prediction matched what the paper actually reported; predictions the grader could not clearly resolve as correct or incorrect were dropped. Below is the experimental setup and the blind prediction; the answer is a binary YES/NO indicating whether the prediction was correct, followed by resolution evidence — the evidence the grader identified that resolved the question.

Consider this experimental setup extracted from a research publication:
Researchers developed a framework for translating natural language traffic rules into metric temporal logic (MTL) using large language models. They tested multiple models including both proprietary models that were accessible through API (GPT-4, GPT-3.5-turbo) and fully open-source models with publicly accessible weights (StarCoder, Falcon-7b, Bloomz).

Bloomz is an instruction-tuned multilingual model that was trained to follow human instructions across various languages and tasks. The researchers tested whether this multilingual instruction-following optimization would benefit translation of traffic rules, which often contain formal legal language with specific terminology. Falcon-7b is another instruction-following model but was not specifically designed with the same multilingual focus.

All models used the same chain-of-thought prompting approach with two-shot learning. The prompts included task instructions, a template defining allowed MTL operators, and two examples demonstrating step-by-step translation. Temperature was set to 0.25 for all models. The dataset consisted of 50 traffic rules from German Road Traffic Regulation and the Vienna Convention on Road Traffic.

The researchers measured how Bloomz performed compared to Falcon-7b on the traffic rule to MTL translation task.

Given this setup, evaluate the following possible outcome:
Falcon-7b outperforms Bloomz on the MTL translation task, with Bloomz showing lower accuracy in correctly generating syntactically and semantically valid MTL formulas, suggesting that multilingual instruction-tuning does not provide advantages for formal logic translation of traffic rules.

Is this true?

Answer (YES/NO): YES